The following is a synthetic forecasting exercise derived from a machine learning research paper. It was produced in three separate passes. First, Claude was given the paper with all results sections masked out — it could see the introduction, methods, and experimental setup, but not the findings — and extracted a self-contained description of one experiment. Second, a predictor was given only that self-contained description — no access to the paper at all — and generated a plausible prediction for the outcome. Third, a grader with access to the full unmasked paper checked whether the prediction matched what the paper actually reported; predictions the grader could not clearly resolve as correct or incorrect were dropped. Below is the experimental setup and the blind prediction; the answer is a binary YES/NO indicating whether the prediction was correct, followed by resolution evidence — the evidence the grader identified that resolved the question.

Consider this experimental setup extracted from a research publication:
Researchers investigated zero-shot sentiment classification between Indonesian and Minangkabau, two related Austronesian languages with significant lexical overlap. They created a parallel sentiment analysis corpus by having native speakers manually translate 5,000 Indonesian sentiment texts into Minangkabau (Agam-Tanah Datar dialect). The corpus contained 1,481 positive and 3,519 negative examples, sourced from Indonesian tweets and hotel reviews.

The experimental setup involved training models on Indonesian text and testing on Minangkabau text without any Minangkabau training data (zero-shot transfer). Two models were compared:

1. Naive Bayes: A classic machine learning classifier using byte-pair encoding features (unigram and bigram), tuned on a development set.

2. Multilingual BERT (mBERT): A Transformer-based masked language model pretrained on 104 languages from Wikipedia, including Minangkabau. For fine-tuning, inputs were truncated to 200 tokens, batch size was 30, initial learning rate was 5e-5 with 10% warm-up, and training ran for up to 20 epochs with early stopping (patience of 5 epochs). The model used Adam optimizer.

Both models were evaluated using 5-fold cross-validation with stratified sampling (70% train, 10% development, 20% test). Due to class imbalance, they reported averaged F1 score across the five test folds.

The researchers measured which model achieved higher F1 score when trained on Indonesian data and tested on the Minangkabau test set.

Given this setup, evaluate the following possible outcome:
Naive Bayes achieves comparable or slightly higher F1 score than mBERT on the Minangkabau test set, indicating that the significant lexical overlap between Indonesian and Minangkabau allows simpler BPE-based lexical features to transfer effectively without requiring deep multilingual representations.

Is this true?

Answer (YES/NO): NO